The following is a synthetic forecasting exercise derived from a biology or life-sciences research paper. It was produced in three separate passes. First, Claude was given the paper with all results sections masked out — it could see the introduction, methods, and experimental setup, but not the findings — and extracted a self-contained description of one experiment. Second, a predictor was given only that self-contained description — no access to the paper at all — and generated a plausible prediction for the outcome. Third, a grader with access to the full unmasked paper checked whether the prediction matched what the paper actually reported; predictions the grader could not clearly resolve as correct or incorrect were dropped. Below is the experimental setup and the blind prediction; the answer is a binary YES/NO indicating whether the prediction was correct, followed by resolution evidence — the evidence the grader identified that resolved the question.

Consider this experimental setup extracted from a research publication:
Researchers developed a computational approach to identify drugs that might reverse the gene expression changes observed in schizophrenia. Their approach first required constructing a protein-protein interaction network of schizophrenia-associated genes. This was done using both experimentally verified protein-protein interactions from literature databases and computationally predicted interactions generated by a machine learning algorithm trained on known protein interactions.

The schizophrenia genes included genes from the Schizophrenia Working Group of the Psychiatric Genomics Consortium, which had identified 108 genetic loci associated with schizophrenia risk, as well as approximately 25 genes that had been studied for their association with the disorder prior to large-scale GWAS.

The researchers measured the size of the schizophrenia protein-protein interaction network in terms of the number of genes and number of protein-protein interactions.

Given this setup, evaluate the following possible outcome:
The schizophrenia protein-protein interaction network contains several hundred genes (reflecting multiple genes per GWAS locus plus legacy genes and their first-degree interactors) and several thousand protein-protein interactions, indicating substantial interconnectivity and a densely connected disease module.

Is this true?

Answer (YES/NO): NO